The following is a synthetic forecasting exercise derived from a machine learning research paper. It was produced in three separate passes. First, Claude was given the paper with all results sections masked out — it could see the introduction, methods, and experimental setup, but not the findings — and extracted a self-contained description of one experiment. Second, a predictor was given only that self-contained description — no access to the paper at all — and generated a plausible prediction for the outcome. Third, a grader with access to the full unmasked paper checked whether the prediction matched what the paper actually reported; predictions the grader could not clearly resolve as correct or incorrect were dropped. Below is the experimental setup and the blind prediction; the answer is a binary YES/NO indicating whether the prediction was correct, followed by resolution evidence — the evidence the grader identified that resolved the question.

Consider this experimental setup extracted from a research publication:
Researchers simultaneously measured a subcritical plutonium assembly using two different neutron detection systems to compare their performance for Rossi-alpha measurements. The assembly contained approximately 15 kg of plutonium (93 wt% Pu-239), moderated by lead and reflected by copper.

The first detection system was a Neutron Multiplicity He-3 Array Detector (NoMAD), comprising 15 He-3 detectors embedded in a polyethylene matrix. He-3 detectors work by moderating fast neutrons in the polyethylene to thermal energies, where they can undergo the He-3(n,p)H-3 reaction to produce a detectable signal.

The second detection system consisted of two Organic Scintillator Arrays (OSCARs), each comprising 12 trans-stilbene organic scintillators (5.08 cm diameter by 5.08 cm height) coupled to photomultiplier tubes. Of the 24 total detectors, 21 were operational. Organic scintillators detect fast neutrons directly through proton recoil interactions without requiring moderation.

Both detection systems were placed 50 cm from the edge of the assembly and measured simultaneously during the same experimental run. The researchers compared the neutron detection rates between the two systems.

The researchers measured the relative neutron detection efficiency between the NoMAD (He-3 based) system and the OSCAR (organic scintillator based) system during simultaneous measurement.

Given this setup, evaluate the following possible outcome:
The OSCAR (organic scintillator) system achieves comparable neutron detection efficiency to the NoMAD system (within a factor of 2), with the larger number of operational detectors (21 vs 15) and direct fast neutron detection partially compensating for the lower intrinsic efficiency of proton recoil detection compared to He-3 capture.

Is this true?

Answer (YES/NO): NO